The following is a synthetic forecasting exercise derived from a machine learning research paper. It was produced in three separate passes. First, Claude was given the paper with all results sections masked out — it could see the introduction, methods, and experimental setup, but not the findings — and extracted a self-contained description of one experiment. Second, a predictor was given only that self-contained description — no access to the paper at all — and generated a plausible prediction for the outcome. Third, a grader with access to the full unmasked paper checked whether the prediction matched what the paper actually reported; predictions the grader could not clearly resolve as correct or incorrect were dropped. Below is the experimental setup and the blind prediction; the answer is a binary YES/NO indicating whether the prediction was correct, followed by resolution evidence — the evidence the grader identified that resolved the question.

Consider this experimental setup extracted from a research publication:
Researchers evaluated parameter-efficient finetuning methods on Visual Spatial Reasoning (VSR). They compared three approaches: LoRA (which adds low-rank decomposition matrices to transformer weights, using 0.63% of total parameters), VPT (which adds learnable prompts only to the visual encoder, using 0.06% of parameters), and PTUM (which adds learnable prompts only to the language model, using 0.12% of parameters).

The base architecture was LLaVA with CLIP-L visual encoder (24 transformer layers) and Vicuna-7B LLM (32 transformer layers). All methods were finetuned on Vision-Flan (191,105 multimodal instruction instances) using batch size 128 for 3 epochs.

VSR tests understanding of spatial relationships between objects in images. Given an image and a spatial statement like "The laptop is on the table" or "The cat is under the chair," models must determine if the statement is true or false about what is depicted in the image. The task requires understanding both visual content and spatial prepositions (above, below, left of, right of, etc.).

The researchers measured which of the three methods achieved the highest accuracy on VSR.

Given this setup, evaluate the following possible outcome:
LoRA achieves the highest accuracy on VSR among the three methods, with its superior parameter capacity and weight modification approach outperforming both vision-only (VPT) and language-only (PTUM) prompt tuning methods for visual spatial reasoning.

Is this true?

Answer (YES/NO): NO